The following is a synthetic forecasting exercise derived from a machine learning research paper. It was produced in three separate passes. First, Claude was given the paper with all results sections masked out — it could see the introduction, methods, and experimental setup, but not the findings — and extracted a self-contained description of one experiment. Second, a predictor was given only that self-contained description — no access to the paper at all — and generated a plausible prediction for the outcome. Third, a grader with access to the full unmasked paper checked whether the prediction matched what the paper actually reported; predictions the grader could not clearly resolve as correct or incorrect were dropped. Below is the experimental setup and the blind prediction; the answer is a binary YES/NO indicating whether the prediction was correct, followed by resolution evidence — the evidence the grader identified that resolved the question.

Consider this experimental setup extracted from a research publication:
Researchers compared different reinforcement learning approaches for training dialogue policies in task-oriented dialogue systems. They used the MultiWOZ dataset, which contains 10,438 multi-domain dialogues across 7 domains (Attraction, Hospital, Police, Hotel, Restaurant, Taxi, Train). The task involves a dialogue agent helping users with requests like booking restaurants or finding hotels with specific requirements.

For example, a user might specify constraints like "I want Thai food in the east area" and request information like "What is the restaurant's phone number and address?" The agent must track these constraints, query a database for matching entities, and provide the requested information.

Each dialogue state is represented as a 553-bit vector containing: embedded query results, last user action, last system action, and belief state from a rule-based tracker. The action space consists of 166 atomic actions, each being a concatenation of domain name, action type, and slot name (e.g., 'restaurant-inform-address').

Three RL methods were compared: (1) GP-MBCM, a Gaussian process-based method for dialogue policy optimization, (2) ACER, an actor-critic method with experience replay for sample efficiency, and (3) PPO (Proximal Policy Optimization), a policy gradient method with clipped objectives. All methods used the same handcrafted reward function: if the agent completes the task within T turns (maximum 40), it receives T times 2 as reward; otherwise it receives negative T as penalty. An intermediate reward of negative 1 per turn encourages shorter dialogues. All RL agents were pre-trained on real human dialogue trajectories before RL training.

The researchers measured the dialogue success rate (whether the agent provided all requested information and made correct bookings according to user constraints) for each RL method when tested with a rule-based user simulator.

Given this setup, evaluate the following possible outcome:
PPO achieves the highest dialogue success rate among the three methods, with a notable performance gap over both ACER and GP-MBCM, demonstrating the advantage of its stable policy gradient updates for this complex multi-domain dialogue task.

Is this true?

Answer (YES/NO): YES